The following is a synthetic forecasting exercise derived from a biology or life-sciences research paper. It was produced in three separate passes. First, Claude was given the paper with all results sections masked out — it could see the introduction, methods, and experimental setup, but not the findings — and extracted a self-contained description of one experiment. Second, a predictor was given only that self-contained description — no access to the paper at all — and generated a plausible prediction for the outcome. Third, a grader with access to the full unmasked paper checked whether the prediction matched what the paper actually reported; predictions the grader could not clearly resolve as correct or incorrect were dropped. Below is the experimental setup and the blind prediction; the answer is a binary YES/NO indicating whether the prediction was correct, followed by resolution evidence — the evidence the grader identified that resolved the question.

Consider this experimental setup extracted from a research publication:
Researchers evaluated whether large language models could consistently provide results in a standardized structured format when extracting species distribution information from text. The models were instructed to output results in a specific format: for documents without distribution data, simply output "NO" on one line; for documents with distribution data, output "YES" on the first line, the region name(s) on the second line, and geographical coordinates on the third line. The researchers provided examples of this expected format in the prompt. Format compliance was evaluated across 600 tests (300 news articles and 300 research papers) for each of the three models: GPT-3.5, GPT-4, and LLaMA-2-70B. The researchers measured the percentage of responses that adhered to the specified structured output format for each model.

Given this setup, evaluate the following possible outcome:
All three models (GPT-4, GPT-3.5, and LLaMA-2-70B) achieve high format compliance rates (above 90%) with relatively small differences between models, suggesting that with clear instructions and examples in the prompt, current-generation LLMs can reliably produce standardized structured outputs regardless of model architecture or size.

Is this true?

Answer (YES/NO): NO